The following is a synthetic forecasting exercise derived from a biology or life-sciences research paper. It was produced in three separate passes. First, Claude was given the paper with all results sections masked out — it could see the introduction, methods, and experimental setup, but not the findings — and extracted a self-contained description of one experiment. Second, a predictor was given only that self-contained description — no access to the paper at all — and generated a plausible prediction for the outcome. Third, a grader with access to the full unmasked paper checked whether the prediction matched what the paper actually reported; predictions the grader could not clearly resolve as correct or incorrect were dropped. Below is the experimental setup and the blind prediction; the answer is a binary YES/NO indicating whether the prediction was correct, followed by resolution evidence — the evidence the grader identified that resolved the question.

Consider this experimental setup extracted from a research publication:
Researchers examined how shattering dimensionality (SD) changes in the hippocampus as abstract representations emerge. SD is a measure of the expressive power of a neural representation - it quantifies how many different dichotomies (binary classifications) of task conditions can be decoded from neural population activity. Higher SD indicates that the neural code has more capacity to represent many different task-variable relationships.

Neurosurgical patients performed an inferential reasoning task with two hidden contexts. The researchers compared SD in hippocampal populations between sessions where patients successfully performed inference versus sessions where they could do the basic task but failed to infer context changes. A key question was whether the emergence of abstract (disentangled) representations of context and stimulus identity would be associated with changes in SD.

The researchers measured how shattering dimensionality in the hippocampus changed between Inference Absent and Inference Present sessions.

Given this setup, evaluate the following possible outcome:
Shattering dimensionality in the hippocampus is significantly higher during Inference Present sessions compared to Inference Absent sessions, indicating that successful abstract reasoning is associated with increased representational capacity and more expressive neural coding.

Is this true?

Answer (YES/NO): YES